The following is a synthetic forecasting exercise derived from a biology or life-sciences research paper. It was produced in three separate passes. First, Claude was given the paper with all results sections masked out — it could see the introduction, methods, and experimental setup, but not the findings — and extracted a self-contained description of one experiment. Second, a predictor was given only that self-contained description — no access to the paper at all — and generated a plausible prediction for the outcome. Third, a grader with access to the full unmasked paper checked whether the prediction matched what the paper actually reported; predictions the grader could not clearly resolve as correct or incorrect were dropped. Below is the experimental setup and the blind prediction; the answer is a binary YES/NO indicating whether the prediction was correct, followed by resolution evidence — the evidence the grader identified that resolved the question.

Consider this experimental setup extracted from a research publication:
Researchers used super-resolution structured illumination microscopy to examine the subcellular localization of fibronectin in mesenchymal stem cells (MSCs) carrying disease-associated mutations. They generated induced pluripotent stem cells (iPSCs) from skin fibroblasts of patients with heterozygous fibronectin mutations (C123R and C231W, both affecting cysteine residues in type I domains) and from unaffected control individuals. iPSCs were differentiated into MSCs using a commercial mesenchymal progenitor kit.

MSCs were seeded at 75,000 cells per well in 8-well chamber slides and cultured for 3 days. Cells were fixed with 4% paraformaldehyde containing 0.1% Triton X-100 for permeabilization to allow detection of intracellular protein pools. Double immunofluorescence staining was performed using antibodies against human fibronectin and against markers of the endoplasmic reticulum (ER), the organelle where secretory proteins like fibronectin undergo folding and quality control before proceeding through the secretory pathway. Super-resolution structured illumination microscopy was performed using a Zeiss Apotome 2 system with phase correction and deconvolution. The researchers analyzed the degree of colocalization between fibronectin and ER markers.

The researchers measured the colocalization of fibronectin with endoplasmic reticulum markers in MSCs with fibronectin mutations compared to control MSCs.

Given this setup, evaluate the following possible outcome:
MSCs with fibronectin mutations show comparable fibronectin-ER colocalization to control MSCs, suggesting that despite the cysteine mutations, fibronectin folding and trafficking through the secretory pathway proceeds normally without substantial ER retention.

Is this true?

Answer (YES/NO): NO